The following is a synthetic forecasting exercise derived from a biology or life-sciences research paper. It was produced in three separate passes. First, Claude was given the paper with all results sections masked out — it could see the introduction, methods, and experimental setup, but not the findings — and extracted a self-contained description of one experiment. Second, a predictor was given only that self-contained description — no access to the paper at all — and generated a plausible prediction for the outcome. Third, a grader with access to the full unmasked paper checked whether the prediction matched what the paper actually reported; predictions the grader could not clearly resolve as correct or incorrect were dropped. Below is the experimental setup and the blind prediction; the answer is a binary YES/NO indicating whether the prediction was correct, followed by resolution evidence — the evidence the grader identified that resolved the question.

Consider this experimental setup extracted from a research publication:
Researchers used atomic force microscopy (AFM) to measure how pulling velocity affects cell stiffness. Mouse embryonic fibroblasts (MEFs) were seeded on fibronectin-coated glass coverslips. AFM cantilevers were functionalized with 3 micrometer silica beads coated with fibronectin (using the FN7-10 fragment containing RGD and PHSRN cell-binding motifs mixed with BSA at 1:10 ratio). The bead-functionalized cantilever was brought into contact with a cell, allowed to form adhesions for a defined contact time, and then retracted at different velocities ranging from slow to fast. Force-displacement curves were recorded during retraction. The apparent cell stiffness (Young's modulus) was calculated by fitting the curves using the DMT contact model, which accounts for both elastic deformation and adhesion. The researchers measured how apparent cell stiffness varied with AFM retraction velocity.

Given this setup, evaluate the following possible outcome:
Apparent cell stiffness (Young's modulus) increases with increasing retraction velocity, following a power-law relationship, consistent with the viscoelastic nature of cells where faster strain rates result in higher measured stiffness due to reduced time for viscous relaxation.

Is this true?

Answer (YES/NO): NO